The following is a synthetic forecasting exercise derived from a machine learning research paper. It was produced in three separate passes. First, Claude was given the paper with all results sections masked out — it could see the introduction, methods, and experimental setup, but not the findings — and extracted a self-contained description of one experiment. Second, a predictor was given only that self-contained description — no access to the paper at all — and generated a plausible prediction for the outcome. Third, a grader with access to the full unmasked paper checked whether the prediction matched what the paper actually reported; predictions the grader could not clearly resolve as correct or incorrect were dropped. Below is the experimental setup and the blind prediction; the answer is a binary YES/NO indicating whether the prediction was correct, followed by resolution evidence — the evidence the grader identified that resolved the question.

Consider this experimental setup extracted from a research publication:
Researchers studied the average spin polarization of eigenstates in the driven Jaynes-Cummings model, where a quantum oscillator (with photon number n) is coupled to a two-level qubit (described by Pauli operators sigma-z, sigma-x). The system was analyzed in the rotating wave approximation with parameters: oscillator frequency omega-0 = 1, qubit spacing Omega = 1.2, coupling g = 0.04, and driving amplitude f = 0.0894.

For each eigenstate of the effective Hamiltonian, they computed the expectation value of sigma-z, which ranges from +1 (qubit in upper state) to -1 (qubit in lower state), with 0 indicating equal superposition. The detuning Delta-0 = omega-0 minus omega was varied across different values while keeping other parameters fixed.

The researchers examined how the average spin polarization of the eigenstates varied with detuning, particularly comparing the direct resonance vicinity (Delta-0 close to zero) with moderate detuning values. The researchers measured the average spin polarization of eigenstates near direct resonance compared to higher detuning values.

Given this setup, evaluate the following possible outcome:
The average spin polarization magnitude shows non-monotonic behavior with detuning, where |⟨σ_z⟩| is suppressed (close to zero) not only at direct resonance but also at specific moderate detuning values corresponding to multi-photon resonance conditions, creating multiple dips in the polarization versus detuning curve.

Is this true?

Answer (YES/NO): NO